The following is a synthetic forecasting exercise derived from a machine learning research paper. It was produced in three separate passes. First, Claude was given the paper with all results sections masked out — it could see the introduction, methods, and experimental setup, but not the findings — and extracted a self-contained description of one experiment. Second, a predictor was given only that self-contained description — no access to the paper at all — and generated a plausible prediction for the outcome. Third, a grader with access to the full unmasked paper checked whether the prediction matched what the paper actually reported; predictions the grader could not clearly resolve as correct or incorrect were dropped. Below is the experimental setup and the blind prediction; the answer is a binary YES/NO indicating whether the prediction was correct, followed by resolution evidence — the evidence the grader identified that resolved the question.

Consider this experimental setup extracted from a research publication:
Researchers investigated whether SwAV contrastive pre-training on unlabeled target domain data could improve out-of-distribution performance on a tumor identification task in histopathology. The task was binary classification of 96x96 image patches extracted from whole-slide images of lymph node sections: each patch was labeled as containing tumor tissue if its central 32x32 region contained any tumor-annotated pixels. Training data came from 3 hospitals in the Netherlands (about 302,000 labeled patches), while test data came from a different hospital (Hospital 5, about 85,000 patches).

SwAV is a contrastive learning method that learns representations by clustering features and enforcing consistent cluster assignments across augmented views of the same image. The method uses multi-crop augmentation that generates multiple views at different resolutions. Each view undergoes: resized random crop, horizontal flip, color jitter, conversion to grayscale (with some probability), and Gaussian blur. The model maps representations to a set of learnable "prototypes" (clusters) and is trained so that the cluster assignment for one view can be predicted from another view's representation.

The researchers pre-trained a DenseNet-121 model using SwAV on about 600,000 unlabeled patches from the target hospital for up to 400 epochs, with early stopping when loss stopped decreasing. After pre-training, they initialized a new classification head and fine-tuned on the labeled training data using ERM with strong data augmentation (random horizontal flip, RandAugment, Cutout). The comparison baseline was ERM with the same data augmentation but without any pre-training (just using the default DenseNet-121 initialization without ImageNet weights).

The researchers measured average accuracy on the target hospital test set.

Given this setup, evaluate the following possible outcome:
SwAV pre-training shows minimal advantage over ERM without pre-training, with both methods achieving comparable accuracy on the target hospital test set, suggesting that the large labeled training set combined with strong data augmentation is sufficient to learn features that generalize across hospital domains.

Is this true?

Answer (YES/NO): NO